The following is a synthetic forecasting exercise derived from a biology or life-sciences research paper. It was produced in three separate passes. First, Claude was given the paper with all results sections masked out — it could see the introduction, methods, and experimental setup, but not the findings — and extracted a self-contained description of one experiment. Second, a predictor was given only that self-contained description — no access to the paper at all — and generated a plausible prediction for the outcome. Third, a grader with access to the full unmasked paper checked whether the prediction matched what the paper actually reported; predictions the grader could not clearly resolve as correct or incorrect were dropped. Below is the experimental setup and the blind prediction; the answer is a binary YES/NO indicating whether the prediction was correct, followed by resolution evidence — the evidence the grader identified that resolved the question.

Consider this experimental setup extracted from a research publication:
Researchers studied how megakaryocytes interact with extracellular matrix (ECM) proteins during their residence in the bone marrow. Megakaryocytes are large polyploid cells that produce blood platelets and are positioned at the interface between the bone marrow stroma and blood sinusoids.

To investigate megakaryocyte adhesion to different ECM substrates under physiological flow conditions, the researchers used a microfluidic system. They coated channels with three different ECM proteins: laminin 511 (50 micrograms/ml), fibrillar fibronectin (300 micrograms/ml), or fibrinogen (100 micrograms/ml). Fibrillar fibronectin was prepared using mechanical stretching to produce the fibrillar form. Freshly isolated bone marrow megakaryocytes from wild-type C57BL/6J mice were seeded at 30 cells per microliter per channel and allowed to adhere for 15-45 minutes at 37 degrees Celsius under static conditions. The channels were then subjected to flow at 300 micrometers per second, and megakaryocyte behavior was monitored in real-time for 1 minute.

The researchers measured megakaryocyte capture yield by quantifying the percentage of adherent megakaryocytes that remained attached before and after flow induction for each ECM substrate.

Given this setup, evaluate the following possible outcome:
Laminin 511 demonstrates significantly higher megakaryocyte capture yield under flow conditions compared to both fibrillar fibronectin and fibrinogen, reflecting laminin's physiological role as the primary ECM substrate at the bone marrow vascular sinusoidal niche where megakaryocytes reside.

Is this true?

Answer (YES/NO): NO